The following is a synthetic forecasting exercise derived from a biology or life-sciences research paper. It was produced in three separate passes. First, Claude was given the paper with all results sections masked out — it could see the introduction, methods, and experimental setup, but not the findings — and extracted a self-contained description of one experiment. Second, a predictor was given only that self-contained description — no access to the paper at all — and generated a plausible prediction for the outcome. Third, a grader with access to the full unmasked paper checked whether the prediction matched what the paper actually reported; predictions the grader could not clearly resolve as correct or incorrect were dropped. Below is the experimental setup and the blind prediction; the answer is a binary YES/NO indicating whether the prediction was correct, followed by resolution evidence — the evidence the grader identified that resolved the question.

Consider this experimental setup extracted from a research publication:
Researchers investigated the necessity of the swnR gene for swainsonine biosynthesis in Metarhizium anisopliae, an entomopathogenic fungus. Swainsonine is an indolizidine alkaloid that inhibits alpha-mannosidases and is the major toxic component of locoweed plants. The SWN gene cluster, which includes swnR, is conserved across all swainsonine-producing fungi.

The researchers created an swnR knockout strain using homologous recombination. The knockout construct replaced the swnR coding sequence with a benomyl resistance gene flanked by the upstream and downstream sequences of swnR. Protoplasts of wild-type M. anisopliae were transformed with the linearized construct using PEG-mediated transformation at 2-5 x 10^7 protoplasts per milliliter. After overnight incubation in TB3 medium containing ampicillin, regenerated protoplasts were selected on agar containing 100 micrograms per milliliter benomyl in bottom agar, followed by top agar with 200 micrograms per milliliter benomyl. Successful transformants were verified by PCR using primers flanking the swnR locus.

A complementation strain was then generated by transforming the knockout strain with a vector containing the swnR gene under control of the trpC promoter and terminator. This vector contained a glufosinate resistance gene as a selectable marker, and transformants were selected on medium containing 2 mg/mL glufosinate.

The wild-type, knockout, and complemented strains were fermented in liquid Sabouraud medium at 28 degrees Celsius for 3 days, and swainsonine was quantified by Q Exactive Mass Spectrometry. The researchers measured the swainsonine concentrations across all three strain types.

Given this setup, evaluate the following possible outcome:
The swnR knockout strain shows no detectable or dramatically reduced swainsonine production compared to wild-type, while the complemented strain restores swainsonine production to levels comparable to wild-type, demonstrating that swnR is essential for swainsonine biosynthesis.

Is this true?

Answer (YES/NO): NO